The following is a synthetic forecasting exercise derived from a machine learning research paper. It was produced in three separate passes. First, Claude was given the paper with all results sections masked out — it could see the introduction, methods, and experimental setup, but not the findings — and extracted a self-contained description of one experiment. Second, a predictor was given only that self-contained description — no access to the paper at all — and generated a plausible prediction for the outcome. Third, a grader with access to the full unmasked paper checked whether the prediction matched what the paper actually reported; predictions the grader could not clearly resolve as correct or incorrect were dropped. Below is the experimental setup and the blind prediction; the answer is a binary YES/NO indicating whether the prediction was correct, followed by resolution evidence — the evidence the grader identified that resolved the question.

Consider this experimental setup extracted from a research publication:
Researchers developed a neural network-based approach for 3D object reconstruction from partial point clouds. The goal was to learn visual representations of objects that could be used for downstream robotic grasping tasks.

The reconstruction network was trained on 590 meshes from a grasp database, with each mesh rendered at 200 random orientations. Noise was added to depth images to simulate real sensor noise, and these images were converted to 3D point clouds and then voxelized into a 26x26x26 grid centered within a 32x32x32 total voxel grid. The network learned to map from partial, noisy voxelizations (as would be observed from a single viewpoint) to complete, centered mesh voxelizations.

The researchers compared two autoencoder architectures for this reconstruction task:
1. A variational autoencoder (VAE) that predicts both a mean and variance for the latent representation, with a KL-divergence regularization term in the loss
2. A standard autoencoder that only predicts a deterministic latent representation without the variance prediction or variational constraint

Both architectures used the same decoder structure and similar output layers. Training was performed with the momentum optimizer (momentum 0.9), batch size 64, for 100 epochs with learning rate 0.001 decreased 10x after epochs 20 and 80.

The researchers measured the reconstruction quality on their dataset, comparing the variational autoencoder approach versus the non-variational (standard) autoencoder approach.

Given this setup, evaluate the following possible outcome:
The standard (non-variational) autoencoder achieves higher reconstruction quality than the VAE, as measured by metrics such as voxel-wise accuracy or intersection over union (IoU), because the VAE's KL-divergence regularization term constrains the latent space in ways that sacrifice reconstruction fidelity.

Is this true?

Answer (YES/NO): YES